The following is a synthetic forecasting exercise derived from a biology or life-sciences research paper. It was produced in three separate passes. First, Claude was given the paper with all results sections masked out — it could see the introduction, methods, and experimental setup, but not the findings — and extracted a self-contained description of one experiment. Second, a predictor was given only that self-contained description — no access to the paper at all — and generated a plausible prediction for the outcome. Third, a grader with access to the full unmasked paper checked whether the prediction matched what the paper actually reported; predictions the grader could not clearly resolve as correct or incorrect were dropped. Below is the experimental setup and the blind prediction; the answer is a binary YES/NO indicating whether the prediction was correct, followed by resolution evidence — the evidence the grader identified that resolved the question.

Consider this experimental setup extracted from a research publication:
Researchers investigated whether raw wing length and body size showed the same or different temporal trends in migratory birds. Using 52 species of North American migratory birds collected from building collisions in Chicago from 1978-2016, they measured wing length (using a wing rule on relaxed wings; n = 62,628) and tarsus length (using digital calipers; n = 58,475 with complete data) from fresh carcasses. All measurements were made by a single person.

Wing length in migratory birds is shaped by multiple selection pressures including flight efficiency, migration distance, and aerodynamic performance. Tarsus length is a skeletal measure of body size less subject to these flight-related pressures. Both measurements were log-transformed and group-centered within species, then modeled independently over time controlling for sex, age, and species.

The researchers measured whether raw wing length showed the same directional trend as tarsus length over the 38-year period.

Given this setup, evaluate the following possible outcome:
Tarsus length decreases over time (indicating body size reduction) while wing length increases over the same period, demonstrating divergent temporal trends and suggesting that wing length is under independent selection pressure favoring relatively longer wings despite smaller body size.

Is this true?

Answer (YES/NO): YES